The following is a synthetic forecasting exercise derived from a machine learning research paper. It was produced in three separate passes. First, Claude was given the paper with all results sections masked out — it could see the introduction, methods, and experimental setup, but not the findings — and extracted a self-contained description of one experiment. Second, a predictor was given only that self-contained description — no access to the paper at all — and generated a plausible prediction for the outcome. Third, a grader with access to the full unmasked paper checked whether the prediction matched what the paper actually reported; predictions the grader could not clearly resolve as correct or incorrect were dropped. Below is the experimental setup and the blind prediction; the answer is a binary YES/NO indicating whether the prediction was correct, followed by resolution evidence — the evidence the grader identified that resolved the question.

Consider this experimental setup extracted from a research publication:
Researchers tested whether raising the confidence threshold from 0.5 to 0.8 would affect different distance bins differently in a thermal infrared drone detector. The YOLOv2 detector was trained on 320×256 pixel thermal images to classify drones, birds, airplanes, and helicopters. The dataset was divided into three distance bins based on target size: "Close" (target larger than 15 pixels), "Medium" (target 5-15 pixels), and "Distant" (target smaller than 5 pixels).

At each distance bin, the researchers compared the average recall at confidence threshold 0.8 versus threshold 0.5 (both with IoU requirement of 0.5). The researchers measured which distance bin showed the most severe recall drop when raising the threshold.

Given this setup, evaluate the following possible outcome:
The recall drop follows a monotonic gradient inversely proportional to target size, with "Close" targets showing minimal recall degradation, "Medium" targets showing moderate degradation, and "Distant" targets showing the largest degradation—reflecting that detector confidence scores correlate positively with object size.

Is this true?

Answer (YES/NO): NO